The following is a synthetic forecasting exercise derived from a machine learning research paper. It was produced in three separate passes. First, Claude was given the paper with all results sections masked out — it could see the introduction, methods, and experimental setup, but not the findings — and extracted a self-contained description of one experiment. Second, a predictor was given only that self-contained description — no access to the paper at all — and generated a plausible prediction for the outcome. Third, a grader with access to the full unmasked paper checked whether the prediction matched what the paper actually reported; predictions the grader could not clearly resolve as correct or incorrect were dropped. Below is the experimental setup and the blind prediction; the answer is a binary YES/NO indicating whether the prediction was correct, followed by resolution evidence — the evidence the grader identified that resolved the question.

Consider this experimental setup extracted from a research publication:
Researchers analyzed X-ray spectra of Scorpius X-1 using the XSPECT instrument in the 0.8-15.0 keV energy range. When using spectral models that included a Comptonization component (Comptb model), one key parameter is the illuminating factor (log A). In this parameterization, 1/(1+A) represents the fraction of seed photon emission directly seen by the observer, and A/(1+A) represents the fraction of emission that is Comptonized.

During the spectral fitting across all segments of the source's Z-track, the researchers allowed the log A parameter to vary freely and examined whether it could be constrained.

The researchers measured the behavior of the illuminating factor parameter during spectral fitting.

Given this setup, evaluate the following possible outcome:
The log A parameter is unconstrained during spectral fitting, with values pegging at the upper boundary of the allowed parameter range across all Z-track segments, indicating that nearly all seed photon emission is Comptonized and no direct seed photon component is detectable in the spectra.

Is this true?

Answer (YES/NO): YES